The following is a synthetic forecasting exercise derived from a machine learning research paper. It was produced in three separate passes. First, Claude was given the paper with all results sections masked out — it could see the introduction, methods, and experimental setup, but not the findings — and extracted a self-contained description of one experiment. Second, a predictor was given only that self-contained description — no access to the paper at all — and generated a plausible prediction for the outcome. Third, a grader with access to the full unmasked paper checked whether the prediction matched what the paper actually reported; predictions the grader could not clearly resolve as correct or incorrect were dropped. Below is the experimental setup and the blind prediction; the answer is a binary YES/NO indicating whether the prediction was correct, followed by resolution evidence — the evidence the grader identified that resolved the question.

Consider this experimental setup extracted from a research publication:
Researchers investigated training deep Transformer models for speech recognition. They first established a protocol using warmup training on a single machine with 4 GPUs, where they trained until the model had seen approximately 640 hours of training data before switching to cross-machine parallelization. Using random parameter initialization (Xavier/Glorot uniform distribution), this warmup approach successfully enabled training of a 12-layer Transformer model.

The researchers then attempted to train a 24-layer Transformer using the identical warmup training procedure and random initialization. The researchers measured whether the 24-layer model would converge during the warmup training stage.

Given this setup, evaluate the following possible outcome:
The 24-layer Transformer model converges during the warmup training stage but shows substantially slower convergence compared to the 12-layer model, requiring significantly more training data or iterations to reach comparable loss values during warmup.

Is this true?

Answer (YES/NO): NO